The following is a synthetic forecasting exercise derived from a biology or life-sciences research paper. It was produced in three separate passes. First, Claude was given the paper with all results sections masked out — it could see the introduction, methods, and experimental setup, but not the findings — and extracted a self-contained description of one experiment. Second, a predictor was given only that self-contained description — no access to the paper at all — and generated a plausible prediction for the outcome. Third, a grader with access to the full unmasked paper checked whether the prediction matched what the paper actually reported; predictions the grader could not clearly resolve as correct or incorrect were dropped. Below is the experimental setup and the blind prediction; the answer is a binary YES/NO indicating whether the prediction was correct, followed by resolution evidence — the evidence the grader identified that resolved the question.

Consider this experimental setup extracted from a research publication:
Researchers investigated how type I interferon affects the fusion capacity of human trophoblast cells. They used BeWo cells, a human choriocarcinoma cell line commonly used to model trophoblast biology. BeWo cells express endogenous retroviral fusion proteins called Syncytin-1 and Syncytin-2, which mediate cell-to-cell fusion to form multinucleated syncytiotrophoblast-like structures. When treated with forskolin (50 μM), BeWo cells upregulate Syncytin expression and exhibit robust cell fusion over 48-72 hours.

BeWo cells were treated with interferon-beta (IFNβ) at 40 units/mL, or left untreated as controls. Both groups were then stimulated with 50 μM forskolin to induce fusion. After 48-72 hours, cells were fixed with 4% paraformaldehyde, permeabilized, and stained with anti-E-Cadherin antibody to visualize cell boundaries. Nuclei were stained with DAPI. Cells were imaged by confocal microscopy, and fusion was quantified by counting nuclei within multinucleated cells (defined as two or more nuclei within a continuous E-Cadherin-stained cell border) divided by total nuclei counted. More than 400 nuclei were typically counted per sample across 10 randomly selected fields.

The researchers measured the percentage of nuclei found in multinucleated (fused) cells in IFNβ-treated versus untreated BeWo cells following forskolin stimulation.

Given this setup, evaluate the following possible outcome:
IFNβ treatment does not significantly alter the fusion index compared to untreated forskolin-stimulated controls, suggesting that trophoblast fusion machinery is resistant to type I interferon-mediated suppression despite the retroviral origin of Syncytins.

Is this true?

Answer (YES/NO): NO